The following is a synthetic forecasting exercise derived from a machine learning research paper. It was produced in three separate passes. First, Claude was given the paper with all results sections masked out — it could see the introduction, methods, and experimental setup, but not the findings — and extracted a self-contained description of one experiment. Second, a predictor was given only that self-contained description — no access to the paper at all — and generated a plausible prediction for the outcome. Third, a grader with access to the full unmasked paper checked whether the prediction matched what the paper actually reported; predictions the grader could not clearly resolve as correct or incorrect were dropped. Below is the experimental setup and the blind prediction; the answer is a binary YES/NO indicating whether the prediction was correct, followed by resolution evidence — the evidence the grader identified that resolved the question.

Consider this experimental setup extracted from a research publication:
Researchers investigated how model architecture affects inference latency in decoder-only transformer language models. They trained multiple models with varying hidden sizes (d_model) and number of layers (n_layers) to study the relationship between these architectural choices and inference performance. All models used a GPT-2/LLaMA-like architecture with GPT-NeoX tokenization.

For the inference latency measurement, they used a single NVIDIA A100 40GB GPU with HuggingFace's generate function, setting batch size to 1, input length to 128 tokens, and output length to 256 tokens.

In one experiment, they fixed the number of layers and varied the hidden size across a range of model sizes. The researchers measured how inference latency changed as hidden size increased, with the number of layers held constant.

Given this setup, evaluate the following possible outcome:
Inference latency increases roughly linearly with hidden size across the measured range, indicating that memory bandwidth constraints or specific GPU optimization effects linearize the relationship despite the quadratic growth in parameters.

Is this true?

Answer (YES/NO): NO